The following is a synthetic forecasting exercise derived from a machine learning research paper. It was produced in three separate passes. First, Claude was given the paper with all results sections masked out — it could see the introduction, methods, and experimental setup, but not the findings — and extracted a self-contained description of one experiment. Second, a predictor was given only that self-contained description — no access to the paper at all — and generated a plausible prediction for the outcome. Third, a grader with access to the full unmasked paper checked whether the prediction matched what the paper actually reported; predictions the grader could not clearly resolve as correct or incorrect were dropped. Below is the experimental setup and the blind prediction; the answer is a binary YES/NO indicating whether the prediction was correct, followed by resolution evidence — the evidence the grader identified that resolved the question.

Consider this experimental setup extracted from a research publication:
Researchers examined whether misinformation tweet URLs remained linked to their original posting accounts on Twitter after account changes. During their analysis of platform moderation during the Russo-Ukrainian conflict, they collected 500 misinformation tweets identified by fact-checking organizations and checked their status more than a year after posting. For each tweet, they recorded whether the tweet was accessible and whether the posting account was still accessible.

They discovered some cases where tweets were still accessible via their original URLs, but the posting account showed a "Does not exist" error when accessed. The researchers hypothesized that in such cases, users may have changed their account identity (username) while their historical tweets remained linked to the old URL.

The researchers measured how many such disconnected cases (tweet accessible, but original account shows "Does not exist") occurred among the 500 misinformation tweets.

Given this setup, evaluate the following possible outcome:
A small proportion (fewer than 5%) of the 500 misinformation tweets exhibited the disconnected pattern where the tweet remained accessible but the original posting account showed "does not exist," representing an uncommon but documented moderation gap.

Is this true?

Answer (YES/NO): YES